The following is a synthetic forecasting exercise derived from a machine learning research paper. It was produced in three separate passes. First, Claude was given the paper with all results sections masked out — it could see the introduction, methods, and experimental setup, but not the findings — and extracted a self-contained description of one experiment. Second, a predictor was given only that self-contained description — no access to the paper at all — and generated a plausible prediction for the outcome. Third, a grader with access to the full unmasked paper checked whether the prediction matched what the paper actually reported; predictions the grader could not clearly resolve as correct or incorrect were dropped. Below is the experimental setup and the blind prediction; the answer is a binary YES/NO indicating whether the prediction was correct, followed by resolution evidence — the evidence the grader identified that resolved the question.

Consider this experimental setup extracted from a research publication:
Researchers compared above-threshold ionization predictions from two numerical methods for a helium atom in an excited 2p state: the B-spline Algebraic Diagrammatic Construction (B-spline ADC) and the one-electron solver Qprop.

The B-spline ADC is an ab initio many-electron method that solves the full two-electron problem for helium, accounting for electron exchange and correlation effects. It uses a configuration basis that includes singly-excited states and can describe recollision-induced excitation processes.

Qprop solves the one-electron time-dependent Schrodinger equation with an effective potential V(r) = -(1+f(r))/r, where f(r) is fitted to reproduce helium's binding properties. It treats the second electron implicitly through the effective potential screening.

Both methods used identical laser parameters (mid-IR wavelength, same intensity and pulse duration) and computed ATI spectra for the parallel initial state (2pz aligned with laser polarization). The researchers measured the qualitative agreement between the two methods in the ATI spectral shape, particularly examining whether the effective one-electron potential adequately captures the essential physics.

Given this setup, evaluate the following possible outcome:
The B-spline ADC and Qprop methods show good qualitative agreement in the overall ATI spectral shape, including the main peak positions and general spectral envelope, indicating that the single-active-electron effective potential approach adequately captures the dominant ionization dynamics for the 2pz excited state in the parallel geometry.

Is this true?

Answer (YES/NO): NO